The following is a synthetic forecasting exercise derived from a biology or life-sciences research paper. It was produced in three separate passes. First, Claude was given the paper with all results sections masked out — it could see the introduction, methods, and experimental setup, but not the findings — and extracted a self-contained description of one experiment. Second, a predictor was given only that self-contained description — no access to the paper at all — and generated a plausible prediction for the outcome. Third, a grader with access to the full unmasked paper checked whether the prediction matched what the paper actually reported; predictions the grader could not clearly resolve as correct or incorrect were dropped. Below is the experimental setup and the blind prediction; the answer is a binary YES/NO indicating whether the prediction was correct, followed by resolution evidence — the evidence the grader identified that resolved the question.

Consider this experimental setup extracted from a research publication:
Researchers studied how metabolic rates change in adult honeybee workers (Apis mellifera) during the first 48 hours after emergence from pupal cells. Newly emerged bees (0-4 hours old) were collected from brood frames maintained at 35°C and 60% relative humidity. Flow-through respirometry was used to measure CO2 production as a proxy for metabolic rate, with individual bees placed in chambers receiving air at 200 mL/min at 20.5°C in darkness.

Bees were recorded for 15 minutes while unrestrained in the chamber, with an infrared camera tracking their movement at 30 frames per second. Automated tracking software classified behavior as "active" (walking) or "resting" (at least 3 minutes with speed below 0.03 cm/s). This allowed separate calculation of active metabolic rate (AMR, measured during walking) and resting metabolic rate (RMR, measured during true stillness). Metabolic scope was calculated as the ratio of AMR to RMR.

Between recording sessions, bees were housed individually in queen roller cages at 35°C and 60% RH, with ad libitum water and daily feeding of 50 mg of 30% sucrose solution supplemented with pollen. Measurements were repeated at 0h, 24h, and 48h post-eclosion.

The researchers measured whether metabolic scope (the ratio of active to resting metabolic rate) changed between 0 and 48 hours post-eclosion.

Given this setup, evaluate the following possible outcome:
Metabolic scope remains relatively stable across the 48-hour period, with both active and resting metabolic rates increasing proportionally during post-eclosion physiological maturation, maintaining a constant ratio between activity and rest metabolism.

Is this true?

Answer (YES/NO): NO